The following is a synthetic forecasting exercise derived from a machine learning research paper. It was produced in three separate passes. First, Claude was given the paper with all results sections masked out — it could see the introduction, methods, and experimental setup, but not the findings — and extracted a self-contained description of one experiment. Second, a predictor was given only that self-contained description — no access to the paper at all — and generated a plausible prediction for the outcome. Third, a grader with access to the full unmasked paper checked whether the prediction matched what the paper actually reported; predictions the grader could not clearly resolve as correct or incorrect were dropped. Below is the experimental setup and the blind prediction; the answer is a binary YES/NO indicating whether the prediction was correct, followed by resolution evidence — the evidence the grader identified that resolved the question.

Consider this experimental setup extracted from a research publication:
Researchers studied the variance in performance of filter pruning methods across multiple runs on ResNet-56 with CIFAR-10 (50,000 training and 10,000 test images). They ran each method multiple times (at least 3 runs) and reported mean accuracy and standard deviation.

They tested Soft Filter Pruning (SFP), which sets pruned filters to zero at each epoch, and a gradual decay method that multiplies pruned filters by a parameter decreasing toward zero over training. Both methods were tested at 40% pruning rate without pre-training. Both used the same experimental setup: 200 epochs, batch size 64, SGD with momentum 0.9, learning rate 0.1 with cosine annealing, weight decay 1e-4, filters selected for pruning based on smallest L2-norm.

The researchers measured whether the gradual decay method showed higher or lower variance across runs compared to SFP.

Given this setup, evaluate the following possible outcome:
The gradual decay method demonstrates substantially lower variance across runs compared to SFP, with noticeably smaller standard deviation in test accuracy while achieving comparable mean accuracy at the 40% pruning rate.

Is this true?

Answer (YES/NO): NO